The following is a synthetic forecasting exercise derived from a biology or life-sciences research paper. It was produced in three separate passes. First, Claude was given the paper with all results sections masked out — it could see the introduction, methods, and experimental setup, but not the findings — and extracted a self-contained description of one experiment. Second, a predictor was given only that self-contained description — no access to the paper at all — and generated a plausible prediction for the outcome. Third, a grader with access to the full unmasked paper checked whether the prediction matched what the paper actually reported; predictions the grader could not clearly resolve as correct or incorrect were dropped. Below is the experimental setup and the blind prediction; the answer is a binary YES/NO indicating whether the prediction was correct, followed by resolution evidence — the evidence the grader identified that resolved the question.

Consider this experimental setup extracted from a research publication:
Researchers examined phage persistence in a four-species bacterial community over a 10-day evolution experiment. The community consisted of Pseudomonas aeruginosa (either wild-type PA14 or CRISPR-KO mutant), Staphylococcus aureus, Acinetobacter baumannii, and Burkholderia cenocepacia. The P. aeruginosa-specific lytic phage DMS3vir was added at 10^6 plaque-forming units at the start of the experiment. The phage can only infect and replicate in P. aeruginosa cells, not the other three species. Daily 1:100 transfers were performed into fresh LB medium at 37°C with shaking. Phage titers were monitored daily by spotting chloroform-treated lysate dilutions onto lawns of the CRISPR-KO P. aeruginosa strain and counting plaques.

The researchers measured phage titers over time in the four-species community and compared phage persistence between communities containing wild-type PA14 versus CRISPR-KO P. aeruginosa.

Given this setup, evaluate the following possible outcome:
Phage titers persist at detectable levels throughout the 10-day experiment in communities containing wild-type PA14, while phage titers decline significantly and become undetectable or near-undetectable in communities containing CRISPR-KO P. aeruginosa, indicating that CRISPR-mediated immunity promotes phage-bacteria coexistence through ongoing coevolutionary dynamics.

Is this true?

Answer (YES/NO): NO